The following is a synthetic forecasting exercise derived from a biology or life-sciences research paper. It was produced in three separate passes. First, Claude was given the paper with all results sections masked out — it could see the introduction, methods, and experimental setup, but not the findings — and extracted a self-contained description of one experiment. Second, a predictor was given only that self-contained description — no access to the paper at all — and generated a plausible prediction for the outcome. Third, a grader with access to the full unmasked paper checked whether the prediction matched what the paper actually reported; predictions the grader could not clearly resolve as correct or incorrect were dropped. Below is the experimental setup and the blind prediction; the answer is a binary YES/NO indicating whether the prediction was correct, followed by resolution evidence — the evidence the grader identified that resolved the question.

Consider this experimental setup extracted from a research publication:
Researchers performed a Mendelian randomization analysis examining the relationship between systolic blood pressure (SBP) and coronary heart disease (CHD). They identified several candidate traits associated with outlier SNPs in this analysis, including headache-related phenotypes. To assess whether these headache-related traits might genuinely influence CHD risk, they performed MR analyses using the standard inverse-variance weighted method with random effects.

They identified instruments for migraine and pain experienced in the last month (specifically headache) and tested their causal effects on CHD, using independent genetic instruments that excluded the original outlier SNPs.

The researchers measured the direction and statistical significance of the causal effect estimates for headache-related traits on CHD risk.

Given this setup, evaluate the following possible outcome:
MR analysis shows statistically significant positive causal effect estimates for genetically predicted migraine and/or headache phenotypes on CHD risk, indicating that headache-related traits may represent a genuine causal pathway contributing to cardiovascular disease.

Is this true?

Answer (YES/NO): NO